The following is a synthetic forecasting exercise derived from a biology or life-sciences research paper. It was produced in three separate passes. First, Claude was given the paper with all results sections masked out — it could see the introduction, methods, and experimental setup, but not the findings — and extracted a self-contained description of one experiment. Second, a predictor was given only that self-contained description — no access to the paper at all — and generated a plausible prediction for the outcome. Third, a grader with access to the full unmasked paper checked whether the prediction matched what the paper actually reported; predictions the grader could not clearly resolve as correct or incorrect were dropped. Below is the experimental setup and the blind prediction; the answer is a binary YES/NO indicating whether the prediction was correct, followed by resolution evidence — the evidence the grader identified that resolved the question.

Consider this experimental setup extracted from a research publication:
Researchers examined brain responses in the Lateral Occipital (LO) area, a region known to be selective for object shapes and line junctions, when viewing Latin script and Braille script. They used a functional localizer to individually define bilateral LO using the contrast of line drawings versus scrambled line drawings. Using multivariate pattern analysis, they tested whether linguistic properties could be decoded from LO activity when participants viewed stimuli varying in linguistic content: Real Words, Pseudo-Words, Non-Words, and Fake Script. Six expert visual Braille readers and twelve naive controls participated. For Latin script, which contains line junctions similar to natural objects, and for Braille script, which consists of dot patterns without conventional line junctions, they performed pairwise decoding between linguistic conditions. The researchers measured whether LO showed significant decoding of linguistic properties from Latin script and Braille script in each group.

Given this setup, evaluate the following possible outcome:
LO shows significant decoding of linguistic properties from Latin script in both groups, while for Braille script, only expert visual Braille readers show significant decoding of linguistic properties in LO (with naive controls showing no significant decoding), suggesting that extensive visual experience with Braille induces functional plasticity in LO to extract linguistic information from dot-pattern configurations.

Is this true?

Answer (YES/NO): YES